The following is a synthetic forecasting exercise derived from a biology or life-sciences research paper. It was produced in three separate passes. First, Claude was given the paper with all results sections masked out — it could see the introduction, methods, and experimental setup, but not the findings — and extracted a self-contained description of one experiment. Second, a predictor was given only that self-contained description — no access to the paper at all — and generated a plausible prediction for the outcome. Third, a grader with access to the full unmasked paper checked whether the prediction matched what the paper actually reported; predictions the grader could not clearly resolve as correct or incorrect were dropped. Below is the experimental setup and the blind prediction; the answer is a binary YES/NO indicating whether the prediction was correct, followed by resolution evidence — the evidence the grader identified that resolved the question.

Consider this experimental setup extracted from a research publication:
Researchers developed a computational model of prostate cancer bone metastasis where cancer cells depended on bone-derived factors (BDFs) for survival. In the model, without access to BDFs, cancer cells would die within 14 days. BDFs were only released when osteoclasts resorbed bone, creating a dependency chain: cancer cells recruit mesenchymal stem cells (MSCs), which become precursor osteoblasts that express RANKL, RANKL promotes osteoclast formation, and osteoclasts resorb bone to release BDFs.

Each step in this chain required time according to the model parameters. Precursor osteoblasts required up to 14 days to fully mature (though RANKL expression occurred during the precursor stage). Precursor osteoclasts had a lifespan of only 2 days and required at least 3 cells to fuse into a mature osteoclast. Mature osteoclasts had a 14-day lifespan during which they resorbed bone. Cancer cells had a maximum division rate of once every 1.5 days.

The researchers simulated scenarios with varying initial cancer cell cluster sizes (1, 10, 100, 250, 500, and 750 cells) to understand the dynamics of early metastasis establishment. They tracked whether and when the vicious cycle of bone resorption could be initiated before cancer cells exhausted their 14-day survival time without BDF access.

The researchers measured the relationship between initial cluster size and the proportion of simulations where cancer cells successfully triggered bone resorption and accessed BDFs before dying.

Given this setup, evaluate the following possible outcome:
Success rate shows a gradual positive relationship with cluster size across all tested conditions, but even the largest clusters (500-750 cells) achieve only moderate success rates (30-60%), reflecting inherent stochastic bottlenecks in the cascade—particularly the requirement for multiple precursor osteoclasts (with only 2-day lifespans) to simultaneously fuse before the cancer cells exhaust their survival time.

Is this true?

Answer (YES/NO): NO